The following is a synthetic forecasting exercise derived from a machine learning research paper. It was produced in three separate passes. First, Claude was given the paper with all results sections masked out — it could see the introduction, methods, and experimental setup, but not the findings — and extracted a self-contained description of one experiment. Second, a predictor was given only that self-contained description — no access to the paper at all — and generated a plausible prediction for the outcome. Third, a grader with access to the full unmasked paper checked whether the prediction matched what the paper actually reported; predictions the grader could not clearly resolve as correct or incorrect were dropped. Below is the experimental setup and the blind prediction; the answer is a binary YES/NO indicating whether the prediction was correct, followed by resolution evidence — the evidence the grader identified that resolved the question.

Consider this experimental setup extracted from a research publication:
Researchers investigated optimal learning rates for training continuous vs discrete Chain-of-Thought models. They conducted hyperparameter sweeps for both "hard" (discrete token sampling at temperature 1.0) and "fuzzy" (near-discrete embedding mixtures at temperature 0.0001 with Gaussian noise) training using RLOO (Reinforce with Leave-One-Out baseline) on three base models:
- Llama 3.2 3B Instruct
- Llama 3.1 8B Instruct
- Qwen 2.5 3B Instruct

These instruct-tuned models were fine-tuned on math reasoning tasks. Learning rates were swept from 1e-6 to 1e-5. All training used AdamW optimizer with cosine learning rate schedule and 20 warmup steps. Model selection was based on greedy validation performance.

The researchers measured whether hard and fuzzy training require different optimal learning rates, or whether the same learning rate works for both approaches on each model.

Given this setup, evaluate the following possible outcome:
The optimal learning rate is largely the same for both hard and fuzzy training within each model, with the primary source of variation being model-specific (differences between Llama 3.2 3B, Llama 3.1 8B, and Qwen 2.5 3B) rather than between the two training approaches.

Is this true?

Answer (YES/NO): YES